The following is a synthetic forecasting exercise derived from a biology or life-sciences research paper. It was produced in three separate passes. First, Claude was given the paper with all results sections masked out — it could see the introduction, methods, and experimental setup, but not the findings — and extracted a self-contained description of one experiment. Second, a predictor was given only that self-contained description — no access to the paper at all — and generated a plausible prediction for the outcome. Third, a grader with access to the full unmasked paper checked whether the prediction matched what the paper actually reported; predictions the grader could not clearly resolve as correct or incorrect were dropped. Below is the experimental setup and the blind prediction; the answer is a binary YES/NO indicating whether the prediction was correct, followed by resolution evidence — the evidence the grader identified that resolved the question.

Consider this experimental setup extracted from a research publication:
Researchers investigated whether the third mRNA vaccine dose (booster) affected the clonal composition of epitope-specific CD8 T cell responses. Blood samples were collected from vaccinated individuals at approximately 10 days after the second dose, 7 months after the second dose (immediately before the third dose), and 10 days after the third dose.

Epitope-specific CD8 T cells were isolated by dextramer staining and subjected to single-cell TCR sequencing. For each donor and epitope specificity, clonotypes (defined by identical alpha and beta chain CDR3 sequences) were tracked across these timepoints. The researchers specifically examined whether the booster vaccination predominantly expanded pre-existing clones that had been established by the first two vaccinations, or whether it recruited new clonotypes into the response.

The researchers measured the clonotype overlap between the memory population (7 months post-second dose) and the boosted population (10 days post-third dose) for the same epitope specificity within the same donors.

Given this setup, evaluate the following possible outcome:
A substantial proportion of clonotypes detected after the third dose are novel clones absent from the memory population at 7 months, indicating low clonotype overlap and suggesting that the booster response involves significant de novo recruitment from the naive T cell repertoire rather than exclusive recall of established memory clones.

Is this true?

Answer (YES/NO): YES